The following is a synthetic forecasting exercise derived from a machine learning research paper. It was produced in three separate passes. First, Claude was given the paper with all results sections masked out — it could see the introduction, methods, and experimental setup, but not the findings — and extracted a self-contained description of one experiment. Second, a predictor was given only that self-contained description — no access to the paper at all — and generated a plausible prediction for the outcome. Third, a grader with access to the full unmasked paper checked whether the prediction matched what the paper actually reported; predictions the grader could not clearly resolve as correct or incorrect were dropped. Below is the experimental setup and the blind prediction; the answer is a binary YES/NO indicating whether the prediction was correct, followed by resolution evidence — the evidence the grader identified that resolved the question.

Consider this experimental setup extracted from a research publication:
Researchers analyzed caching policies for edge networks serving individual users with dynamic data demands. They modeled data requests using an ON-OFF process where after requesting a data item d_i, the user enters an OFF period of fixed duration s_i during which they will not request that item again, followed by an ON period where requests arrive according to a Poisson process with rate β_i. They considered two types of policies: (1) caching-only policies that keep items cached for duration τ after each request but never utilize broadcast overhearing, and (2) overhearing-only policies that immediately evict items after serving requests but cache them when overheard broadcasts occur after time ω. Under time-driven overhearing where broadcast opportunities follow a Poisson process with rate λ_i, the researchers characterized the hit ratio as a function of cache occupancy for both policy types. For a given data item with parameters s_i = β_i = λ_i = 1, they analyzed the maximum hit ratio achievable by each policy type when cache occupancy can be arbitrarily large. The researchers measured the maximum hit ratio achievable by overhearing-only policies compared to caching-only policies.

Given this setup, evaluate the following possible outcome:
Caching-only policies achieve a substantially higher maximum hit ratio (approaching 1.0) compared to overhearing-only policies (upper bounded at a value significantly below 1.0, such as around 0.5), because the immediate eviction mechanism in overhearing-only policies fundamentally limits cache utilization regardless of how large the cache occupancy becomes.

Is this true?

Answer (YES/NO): NO